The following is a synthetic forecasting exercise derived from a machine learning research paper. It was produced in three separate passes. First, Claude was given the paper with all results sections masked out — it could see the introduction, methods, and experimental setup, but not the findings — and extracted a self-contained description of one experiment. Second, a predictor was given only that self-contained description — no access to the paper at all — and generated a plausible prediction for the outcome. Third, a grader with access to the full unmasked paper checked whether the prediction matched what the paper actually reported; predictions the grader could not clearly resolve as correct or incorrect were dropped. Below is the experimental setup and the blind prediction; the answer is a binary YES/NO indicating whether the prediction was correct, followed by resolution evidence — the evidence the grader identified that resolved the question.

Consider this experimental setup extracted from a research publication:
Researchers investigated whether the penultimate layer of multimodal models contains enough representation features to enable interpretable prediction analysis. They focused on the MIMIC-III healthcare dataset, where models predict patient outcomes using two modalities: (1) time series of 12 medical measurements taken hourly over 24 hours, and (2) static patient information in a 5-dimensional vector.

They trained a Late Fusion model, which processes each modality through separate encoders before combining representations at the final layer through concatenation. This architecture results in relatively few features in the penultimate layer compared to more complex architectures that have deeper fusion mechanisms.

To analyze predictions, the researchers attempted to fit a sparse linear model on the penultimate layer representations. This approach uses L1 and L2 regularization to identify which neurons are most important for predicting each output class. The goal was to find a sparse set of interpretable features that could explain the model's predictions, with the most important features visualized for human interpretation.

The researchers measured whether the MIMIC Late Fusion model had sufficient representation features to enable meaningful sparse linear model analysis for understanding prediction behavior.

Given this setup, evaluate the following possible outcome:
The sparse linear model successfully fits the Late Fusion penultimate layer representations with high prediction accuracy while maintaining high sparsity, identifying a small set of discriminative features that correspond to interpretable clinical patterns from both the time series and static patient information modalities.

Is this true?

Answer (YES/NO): NO